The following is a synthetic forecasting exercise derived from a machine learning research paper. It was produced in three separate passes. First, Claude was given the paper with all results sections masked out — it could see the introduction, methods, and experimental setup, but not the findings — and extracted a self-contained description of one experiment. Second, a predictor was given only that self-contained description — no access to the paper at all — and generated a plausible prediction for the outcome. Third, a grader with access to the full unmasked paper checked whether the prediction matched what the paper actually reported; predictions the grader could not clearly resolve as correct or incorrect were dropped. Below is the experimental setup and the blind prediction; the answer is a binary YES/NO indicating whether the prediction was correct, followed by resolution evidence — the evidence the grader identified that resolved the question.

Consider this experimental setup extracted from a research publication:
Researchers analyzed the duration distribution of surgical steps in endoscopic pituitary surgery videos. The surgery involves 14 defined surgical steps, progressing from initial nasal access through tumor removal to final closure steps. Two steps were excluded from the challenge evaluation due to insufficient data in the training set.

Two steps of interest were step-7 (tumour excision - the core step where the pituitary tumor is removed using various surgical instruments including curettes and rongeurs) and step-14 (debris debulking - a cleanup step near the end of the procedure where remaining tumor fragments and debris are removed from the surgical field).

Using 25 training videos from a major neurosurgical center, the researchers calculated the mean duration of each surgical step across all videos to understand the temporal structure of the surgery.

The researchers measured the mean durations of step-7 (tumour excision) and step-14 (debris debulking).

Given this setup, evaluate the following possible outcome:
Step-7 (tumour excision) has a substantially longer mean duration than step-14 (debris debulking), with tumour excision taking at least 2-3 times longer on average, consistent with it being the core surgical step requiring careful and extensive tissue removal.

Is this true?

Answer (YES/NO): YES